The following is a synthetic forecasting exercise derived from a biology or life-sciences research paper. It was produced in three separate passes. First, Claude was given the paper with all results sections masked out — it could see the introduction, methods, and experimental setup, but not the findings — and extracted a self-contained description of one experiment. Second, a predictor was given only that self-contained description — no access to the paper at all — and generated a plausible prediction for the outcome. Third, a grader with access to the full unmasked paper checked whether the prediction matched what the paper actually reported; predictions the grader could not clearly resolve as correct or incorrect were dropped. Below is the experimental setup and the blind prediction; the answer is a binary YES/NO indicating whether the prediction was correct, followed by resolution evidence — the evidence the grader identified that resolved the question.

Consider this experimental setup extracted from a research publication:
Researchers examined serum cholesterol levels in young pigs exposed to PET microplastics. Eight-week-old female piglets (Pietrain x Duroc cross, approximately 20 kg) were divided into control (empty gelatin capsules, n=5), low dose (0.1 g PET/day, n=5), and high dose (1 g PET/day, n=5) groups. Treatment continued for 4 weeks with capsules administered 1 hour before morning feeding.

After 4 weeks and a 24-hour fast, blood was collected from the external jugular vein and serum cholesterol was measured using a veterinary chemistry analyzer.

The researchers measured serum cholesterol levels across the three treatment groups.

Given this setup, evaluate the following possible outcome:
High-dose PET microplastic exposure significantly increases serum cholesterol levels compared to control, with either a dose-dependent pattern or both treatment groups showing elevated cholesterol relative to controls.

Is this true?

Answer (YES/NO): NO